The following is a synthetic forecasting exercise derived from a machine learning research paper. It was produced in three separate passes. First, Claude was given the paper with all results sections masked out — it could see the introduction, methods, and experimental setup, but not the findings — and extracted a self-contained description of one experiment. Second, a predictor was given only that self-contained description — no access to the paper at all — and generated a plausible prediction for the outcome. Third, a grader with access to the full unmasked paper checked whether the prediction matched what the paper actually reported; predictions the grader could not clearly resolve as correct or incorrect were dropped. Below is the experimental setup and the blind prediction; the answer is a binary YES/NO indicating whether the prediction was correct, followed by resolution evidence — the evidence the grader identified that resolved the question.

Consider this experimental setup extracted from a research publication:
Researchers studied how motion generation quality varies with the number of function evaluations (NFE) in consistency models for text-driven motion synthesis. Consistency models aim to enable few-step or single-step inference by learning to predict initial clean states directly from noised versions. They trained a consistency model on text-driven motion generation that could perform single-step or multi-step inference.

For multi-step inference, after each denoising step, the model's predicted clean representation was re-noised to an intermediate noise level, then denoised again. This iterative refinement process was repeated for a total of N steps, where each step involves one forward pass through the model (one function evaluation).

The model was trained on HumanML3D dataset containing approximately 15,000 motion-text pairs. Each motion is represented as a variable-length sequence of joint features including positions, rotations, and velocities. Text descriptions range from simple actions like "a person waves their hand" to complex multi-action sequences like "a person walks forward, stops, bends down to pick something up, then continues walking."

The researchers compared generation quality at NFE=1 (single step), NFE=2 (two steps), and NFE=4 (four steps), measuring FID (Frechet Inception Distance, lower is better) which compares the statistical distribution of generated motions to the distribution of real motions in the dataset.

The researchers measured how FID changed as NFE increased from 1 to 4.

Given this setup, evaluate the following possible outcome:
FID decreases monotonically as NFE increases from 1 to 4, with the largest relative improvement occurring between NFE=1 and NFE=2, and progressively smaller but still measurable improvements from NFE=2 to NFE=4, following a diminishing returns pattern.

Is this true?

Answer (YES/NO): YES